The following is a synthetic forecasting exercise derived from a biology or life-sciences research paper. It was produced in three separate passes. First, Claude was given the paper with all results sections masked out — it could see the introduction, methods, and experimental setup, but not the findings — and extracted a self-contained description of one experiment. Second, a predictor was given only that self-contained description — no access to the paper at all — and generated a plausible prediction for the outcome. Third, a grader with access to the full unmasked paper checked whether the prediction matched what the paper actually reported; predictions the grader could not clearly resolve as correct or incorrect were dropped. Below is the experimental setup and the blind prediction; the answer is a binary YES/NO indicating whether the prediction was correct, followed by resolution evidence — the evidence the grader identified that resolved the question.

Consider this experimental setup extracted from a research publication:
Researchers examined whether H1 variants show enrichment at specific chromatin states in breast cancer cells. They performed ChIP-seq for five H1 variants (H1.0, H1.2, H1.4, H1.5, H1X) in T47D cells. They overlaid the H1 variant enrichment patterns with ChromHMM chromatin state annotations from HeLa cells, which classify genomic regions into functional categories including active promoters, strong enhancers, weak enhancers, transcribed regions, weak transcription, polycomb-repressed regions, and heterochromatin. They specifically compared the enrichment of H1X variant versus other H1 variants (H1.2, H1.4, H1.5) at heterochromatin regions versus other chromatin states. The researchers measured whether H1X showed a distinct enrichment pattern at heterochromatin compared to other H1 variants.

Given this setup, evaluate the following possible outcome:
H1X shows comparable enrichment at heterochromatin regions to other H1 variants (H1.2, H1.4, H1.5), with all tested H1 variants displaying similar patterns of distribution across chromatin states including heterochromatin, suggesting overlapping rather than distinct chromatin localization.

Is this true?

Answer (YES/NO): NO